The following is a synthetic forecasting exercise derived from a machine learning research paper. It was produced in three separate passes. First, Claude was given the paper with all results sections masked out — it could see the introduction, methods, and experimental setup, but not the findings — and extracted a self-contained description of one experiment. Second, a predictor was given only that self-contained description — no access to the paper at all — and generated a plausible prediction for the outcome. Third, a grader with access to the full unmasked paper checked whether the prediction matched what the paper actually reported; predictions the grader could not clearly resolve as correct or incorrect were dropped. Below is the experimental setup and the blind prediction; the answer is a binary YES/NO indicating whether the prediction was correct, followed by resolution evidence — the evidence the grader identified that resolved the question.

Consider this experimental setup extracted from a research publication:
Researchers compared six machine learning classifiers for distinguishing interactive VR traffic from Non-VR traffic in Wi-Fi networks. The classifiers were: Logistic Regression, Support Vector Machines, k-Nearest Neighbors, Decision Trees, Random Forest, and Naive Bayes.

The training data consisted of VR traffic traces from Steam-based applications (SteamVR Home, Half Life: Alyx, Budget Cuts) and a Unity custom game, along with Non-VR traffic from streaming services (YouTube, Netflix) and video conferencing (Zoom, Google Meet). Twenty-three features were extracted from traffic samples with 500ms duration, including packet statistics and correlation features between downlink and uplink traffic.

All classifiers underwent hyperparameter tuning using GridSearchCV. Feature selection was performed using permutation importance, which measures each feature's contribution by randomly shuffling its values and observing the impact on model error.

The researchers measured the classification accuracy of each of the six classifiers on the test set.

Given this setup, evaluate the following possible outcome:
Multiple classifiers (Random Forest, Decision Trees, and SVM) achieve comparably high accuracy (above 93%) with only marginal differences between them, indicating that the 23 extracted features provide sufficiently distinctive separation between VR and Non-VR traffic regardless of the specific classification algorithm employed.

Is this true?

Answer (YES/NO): YES